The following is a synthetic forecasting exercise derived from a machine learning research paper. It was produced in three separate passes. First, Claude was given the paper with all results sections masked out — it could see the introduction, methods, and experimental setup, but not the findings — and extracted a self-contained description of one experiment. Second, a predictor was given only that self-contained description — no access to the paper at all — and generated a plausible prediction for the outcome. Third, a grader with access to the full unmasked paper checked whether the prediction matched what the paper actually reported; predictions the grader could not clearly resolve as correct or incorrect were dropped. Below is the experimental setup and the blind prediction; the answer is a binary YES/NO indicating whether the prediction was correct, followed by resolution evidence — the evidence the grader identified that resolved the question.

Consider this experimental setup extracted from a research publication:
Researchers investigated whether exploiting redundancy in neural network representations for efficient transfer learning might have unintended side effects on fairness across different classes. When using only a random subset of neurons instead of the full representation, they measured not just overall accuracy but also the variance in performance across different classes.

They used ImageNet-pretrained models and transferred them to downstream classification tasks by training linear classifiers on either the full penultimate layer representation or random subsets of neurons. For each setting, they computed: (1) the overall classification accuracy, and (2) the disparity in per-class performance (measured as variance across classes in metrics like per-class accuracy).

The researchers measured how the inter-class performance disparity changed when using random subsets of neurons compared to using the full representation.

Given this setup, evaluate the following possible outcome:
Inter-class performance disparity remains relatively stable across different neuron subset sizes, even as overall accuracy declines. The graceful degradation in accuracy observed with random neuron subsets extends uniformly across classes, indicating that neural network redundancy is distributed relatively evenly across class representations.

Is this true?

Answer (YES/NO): NO